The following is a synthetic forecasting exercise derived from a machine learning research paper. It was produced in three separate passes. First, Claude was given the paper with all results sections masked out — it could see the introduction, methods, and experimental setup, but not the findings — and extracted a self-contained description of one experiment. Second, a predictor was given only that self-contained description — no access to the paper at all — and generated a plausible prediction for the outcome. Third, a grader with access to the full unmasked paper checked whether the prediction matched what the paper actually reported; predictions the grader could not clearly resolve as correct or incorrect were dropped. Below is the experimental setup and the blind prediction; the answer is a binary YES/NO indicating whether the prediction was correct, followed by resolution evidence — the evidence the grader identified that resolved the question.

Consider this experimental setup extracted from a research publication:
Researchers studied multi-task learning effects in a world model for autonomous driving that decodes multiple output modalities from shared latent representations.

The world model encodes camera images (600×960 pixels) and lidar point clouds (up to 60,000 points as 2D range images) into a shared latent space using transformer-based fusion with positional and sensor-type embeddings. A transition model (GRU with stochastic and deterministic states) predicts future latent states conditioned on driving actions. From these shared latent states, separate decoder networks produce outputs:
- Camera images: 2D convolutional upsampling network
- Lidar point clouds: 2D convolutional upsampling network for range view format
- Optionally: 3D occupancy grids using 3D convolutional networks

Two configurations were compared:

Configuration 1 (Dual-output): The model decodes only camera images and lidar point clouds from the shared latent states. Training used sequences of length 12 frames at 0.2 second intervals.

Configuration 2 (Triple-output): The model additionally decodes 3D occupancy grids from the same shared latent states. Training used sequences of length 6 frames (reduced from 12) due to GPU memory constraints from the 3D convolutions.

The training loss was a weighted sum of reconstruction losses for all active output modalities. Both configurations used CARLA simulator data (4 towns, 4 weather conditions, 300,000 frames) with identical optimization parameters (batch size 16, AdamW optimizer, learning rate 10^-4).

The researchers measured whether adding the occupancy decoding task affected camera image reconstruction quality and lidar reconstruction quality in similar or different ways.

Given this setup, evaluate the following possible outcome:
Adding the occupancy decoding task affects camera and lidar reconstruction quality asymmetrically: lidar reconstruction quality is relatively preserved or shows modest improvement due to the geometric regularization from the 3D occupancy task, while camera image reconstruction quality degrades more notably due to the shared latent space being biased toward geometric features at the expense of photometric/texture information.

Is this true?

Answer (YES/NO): NO